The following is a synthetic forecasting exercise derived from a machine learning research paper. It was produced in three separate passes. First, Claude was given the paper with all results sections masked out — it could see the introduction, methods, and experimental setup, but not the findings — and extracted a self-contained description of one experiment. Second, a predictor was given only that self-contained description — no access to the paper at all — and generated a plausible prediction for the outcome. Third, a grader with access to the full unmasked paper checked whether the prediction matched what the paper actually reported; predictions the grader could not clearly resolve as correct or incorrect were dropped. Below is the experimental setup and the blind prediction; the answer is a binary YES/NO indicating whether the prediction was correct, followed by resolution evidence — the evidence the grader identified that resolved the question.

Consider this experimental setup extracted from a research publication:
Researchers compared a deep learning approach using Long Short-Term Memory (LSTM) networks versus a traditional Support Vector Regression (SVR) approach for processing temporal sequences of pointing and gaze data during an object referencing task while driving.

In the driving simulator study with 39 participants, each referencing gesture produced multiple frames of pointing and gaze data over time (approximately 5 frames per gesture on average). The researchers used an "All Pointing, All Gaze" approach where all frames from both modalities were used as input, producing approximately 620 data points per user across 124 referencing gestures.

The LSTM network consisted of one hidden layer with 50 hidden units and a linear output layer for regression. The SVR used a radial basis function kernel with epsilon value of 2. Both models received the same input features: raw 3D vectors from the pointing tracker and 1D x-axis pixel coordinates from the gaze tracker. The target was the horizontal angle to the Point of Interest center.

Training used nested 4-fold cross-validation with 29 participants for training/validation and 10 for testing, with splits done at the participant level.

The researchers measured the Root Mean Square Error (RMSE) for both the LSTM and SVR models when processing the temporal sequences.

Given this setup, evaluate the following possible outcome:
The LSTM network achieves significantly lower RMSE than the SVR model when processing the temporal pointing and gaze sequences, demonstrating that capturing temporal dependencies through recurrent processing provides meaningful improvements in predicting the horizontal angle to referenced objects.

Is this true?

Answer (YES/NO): NO